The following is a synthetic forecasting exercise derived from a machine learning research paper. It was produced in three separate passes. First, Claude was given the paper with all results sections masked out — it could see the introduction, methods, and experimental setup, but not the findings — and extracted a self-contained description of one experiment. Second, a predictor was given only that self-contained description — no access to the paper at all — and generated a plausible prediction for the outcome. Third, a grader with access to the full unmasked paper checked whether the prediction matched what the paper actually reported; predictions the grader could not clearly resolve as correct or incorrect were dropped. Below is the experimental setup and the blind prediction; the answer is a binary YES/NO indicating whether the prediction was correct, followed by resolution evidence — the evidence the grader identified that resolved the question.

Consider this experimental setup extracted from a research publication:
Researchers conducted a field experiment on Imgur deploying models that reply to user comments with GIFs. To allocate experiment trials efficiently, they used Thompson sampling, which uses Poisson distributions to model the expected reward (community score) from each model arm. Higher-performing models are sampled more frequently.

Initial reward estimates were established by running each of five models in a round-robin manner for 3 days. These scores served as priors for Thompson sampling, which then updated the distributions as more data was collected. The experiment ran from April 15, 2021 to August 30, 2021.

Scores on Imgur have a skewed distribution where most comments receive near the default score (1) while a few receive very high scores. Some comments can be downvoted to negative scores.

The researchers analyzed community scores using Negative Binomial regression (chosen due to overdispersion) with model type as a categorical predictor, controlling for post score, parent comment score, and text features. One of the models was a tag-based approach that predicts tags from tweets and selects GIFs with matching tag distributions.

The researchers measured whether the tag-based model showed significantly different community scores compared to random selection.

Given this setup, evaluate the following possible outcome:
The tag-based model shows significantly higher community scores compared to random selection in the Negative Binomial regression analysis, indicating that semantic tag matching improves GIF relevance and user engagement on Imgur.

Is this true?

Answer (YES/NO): NO